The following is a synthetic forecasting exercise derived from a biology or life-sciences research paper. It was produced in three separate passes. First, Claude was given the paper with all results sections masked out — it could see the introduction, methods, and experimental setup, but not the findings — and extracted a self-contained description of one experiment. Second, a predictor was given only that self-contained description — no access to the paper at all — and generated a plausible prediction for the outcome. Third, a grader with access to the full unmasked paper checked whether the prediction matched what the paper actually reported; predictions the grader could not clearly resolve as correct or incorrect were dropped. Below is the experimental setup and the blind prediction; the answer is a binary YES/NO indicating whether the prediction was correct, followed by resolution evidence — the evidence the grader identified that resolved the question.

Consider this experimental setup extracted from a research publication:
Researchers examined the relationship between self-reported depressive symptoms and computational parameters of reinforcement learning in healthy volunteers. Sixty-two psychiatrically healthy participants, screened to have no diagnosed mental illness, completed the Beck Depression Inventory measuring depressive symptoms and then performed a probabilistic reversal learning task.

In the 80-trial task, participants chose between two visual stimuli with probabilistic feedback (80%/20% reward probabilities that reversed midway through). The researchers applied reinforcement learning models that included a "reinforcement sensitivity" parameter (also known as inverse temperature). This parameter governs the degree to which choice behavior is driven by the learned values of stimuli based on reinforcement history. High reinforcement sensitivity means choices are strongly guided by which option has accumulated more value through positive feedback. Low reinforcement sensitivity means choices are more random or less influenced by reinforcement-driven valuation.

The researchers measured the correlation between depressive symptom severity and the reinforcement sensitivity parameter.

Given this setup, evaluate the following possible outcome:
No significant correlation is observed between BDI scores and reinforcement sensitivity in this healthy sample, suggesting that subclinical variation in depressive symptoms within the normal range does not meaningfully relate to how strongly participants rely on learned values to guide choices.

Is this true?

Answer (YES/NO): NO